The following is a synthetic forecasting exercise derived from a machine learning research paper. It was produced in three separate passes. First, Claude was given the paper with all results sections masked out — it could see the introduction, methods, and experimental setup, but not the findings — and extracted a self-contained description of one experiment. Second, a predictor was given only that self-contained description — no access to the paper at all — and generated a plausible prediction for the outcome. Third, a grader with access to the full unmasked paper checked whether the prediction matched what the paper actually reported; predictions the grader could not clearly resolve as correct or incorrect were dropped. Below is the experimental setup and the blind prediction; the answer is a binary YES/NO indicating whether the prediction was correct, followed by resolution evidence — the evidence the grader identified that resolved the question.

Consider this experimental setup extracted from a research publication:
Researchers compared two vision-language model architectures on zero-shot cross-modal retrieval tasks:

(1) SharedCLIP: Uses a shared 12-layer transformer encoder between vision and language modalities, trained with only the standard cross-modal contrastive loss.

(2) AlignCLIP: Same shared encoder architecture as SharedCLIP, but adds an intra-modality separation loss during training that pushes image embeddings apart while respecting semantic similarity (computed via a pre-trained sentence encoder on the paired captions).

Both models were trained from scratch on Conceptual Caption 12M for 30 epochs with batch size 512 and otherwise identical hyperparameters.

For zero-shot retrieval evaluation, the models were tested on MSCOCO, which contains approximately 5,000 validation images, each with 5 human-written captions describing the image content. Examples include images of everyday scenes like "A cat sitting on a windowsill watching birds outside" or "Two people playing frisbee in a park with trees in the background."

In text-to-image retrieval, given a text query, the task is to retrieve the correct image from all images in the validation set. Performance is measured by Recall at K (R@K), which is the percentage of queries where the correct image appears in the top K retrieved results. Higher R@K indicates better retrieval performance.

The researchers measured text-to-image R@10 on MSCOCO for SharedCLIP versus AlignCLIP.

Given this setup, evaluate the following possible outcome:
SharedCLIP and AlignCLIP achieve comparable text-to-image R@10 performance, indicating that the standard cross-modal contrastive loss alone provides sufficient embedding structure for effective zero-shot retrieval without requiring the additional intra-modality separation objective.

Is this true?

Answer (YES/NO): YES